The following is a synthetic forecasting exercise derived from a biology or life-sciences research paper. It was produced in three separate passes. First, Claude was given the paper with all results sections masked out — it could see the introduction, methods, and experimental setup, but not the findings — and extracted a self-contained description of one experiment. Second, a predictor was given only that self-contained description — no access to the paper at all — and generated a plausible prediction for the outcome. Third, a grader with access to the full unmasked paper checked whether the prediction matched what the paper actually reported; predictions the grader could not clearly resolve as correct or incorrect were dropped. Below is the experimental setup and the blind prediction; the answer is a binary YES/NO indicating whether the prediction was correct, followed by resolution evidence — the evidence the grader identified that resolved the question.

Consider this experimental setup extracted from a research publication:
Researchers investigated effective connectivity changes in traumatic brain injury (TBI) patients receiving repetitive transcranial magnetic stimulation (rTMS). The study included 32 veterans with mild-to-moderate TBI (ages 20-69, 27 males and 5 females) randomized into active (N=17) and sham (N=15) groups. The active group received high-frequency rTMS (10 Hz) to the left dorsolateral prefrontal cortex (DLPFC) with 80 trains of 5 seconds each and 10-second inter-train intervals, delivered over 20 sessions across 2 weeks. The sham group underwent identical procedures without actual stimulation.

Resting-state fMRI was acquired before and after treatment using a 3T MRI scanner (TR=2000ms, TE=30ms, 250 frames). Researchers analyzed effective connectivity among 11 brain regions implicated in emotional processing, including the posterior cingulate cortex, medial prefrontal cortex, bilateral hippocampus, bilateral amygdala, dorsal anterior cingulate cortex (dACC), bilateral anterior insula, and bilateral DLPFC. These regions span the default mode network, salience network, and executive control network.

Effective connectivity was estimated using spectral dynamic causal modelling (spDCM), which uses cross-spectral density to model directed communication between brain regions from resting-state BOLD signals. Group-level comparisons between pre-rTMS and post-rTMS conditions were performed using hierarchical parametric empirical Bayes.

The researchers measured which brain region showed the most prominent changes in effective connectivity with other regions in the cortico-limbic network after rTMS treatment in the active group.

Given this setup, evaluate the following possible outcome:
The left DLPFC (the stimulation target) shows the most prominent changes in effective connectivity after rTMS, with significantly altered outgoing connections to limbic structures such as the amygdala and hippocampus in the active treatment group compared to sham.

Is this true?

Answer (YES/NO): NO